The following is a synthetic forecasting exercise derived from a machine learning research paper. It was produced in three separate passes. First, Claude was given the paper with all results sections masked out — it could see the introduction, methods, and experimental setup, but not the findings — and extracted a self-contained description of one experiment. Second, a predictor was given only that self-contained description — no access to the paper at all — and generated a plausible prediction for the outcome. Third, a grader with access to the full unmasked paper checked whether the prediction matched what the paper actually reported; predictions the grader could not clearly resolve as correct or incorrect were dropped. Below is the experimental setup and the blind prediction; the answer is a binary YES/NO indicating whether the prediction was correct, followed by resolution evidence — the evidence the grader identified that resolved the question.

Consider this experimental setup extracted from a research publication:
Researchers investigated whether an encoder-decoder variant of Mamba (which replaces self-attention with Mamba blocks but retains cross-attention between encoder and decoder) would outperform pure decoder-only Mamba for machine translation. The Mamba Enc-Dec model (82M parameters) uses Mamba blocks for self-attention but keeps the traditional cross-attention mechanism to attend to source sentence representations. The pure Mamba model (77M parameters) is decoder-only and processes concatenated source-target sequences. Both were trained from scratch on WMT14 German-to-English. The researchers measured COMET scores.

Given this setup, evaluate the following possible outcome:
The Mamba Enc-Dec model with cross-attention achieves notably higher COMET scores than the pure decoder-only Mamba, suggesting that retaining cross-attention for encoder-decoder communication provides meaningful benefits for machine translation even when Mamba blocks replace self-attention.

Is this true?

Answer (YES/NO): NO